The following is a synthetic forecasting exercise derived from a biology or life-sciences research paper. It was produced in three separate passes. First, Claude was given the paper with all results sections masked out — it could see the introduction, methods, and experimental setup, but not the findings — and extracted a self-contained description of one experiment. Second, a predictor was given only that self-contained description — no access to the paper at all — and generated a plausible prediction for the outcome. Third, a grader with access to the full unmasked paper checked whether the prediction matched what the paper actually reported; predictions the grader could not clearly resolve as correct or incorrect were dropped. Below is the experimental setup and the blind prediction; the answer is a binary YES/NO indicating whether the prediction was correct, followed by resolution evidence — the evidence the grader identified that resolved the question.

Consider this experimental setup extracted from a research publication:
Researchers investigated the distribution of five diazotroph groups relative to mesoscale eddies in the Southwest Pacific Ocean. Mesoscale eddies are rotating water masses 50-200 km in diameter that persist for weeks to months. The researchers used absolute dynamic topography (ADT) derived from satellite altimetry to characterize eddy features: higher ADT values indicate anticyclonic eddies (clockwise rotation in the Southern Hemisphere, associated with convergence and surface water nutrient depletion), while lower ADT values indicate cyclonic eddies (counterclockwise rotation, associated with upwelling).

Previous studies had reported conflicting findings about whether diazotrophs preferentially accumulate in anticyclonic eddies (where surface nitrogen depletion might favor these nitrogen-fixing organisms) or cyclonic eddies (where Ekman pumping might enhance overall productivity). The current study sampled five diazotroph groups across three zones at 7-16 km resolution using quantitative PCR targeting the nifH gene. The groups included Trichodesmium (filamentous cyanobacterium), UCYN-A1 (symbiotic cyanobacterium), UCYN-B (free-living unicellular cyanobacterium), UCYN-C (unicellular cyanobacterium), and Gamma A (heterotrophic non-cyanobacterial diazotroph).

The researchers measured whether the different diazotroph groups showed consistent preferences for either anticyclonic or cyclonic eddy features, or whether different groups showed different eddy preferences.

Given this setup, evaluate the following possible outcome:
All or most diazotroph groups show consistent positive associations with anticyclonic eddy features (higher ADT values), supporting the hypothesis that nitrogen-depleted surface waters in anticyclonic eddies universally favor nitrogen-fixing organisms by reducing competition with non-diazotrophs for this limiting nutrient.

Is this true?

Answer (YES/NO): NO